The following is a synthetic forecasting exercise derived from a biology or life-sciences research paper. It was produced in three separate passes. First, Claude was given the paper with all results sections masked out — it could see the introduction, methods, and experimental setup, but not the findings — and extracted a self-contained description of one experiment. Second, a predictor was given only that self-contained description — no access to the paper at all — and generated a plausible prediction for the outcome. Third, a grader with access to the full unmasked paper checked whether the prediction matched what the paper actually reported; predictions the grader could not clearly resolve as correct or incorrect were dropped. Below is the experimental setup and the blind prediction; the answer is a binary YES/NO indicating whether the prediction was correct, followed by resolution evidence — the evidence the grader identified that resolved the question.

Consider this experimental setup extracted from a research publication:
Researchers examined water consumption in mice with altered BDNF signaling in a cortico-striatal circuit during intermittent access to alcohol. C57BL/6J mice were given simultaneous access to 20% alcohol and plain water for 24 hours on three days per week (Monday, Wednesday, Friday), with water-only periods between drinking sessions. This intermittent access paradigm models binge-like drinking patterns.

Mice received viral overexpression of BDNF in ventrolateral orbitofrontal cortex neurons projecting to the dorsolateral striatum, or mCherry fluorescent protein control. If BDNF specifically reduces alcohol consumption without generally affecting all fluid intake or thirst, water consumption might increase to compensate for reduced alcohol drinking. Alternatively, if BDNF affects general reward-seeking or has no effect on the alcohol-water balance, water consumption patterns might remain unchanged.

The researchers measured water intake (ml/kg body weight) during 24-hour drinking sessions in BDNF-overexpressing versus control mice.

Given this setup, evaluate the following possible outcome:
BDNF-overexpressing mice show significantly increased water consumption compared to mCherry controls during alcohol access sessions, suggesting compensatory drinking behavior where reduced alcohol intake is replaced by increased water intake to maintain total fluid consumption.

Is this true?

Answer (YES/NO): NO